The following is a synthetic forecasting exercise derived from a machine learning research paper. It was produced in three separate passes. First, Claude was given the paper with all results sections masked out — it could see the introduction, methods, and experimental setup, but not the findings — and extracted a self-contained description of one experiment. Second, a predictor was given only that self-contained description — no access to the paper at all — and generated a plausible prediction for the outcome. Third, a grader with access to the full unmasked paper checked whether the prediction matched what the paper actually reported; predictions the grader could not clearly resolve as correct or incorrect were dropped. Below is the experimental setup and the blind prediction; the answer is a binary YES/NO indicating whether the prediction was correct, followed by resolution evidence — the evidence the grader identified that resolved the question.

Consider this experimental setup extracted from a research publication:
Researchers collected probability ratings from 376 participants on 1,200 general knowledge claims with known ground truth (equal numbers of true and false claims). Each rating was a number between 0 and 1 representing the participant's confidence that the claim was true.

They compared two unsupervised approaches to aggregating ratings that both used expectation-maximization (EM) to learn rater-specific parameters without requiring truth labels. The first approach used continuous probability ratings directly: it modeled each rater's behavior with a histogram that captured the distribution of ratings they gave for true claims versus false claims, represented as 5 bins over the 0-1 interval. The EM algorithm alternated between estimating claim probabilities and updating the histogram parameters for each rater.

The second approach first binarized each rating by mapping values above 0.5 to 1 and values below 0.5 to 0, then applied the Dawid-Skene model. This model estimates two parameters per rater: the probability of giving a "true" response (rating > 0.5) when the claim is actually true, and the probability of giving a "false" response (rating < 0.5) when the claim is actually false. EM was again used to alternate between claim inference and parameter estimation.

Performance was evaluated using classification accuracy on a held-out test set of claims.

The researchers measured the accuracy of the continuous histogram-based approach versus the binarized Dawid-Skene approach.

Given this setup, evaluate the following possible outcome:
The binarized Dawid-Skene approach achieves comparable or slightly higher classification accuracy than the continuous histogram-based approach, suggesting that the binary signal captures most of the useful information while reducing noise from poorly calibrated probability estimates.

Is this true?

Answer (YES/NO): NO